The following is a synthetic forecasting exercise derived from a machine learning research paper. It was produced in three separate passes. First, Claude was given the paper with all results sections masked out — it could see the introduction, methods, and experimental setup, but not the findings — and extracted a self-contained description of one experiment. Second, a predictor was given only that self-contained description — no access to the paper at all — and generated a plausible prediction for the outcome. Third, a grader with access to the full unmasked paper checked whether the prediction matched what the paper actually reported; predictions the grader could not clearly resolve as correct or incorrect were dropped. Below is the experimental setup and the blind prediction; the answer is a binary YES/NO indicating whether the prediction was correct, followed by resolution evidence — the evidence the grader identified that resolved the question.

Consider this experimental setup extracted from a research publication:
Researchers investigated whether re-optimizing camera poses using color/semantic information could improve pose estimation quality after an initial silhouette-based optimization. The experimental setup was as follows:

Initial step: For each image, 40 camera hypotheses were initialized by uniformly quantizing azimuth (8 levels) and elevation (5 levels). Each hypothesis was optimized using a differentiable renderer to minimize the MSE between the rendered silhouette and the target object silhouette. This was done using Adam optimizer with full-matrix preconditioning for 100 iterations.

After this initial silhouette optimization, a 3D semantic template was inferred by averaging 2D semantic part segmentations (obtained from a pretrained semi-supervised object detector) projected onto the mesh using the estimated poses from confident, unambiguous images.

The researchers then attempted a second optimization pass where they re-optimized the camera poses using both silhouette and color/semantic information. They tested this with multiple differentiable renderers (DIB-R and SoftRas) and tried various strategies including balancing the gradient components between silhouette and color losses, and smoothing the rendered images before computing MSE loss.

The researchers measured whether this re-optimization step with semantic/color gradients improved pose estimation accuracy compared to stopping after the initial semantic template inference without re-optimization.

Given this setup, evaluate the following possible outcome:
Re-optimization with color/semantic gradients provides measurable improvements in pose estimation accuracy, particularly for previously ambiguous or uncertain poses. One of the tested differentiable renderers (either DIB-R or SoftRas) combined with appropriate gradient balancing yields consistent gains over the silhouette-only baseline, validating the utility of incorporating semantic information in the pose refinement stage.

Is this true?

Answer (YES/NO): NO